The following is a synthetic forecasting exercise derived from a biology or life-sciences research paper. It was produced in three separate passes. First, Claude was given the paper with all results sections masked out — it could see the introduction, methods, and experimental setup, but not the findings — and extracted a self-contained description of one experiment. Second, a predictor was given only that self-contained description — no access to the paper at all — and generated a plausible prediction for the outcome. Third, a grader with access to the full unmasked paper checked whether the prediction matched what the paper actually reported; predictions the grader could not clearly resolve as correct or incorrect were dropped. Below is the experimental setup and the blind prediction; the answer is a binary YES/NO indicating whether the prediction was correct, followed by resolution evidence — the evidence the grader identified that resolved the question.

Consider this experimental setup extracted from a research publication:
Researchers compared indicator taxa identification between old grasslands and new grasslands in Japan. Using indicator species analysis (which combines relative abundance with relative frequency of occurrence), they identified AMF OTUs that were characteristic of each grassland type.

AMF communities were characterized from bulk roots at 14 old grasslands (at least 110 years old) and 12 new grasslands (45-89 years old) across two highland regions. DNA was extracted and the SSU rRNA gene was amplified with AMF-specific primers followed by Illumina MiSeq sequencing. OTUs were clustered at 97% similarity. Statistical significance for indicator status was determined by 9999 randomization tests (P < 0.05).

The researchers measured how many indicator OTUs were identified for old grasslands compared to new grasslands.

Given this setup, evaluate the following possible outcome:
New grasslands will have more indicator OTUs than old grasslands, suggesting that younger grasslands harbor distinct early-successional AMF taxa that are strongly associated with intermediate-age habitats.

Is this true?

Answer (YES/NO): NO